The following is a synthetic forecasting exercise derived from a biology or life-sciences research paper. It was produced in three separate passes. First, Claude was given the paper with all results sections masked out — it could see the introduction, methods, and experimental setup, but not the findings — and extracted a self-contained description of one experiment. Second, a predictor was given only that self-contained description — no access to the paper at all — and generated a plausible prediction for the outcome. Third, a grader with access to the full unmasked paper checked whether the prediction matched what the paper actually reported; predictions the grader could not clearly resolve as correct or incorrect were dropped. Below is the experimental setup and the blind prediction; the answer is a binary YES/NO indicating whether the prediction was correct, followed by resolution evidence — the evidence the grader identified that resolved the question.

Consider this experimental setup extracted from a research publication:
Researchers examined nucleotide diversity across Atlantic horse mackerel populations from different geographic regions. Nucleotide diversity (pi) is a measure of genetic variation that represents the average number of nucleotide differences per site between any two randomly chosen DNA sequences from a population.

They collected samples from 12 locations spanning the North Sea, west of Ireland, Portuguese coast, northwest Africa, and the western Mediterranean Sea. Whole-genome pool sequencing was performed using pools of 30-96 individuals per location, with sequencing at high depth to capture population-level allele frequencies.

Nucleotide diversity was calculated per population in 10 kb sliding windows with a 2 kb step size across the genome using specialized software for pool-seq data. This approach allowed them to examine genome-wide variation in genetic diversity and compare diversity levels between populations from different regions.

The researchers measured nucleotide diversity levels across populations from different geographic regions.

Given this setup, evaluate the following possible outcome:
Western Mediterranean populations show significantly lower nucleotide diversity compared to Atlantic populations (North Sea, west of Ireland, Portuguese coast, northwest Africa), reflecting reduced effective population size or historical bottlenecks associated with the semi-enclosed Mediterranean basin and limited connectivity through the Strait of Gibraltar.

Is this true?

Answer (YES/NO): NO